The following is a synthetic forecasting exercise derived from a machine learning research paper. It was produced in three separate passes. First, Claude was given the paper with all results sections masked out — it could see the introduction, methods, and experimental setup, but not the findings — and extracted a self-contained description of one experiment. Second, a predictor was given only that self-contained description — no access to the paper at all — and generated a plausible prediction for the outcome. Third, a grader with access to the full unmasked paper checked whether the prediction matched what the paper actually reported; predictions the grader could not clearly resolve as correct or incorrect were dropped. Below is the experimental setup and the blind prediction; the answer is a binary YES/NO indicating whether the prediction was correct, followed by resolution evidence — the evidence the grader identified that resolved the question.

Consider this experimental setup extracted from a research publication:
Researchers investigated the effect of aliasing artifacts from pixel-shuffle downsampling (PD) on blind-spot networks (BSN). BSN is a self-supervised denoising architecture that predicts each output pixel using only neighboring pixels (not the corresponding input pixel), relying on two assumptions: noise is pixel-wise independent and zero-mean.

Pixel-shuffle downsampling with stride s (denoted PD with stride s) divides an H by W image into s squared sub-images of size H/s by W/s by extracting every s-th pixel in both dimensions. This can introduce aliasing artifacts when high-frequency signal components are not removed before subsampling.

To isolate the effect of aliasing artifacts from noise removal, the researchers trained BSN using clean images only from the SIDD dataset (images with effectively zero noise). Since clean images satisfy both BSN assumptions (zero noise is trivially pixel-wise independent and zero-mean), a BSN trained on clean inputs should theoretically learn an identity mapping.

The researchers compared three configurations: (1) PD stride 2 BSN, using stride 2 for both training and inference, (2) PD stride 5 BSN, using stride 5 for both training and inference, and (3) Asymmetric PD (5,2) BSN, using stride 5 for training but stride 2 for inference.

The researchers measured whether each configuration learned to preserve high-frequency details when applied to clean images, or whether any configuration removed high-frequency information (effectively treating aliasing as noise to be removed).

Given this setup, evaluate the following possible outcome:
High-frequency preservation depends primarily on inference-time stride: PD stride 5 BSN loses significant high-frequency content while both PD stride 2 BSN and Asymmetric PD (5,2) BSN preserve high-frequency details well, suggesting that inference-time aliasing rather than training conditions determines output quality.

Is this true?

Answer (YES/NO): YES